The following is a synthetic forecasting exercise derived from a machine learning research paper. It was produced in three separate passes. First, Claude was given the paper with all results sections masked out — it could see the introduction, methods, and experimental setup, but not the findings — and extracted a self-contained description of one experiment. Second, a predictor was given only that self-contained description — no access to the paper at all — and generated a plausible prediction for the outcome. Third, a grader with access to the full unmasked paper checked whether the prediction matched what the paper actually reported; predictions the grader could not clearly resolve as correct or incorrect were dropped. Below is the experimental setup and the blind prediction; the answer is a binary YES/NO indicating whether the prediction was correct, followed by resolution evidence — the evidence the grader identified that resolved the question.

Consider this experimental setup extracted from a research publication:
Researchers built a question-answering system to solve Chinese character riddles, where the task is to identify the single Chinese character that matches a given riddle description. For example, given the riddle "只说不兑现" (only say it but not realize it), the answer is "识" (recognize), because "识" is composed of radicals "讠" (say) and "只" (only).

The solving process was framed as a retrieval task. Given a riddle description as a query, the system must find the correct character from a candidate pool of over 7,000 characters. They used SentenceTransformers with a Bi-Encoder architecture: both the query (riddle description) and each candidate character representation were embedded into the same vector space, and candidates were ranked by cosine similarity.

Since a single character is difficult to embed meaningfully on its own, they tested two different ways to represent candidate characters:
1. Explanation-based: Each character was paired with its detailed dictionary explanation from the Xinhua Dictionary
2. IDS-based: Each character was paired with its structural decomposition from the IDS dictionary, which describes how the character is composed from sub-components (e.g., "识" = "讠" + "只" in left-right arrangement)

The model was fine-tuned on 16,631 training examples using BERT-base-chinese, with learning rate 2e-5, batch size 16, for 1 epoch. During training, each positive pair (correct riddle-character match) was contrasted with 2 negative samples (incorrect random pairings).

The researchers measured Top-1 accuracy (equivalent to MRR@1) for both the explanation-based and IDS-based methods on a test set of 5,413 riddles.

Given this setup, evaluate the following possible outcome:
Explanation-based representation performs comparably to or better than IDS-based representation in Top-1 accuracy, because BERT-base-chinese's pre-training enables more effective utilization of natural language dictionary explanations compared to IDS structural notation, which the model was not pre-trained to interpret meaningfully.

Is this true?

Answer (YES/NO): NO